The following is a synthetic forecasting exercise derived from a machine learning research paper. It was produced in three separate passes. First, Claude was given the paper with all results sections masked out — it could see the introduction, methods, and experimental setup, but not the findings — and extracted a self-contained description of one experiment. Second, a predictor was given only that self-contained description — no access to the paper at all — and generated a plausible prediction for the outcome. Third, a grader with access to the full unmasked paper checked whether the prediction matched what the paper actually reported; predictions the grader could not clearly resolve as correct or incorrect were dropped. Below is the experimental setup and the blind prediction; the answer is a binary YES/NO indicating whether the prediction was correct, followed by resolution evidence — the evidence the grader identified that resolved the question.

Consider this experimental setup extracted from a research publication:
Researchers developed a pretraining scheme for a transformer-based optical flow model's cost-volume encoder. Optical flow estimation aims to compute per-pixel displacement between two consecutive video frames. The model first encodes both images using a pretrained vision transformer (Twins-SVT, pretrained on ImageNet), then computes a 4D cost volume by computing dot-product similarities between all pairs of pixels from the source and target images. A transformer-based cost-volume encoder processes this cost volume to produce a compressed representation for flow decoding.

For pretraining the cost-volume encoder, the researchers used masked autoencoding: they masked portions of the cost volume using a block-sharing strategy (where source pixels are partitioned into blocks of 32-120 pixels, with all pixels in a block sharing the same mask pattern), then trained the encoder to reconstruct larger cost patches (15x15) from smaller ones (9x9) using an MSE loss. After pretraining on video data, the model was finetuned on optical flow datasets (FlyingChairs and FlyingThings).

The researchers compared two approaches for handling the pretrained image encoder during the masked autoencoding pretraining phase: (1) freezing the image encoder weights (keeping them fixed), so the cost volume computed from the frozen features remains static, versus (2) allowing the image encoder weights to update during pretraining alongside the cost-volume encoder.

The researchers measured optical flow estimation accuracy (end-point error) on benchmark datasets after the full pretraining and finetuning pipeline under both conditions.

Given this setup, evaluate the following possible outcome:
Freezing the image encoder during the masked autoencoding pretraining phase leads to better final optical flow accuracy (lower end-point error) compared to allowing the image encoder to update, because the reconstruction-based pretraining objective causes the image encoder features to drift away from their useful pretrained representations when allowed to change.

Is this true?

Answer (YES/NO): YES